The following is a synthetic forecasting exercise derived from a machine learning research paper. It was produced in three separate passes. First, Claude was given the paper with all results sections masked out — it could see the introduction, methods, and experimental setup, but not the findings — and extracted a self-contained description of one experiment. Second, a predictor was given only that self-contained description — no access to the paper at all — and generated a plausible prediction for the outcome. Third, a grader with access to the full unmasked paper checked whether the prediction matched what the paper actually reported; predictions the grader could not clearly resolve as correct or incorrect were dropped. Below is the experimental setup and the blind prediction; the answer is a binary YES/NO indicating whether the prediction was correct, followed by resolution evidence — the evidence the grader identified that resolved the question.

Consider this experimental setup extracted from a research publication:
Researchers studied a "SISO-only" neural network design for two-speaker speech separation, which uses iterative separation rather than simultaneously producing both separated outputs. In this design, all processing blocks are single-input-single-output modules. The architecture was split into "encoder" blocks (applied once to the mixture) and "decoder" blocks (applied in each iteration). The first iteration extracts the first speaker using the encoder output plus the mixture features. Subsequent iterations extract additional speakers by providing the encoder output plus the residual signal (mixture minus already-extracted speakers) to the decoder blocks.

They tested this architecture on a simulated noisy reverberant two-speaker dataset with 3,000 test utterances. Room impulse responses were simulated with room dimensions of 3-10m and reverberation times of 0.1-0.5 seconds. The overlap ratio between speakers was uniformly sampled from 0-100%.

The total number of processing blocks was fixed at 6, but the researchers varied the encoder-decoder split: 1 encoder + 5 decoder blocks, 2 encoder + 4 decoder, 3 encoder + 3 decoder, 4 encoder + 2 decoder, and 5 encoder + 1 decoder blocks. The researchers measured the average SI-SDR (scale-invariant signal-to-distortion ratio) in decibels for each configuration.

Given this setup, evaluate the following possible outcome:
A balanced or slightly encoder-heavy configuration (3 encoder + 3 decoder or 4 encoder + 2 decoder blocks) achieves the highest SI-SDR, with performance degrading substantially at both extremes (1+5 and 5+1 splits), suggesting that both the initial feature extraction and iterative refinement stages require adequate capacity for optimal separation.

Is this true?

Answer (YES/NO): NO